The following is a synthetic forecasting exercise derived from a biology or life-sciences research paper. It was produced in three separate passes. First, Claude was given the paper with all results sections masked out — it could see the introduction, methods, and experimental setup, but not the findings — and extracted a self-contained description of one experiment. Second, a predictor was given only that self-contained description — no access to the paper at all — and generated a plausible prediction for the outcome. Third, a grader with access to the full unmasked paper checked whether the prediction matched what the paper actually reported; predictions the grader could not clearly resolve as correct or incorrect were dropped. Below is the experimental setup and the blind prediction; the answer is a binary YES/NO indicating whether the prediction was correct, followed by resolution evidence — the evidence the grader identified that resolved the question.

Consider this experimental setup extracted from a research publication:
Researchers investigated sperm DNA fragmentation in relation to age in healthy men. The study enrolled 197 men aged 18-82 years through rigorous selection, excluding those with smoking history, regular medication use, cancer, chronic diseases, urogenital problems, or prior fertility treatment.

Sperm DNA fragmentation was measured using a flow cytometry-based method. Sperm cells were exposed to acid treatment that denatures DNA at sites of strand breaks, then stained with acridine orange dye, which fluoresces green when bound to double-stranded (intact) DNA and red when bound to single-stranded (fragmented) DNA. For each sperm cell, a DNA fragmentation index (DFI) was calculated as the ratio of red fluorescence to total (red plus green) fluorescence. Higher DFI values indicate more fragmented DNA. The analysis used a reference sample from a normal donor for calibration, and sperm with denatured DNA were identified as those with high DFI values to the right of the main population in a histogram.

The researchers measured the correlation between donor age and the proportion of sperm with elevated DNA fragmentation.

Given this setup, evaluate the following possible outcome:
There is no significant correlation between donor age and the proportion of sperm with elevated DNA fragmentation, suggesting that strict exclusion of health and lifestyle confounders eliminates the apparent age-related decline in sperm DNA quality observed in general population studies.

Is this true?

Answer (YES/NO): NO